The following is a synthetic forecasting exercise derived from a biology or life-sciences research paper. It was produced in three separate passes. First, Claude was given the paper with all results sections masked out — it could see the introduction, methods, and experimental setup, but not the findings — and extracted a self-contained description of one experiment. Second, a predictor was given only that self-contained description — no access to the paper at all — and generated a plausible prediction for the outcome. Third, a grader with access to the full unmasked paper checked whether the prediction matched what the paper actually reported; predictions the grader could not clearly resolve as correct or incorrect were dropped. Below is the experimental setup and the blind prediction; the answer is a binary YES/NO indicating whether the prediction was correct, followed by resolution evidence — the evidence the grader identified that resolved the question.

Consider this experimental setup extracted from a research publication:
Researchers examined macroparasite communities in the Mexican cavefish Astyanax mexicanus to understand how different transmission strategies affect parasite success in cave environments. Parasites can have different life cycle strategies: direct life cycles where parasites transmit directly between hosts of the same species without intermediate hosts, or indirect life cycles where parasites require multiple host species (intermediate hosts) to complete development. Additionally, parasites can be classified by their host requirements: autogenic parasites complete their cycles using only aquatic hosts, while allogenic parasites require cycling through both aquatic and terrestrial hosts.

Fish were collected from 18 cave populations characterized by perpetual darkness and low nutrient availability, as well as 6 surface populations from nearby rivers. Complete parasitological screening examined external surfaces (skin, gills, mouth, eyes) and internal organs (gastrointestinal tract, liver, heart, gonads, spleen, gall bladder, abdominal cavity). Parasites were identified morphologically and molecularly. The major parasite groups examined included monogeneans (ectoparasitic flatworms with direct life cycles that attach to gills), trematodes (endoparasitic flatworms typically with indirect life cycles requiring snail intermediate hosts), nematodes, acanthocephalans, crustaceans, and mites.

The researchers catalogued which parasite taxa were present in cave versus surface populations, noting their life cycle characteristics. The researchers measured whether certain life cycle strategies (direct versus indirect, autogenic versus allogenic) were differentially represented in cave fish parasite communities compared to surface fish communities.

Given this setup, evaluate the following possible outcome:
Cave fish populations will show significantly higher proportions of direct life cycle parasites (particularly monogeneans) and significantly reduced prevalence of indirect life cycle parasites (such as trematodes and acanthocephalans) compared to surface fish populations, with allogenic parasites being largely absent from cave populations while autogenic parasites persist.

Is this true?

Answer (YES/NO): NO